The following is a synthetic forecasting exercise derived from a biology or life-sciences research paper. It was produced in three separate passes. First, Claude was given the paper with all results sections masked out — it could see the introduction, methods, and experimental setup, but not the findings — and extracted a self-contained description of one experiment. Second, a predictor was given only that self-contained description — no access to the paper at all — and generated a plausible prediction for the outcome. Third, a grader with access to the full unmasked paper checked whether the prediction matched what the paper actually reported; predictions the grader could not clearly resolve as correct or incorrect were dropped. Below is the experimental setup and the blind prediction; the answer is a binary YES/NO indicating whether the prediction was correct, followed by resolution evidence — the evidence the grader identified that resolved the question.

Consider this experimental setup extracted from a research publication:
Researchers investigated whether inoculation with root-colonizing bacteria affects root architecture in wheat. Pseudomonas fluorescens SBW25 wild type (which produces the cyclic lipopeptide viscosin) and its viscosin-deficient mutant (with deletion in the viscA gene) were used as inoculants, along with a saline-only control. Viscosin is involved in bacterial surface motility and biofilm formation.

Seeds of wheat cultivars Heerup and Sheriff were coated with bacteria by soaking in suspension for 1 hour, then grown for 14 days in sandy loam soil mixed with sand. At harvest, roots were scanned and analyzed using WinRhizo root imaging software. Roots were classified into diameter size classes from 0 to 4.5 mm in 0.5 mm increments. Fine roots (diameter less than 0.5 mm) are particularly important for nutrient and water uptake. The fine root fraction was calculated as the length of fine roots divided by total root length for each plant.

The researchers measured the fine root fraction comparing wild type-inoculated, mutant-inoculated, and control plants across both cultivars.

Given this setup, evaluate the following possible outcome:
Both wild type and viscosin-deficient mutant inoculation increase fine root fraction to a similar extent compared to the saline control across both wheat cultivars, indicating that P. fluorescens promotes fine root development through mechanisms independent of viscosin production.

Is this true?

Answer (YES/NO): NO